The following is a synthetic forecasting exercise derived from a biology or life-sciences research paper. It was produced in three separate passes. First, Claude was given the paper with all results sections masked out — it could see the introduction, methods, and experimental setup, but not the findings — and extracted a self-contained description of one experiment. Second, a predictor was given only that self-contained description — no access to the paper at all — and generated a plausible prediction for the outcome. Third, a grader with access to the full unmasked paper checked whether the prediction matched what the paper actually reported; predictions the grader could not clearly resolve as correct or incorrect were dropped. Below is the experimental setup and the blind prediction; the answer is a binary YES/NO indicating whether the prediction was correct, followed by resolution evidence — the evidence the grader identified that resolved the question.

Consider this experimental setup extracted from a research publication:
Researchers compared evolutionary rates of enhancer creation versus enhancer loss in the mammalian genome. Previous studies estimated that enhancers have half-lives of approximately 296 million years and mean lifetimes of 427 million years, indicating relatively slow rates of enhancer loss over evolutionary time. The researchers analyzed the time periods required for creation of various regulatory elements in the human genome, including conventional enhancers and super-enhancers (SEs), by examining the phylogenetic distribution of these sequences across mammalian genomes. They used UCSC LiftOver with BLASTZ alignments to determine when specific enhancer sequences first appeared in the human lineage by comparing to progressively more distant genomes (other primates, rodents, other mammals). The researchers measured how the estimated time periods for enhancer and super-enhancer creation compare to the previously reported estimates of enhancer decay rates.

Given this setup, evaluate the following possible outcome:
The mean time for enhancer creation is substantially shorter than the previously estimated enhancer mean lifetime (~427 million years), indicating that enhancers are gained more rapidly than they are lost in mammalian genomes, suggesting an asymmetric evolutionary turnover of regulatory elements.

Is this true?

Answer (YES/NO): YES